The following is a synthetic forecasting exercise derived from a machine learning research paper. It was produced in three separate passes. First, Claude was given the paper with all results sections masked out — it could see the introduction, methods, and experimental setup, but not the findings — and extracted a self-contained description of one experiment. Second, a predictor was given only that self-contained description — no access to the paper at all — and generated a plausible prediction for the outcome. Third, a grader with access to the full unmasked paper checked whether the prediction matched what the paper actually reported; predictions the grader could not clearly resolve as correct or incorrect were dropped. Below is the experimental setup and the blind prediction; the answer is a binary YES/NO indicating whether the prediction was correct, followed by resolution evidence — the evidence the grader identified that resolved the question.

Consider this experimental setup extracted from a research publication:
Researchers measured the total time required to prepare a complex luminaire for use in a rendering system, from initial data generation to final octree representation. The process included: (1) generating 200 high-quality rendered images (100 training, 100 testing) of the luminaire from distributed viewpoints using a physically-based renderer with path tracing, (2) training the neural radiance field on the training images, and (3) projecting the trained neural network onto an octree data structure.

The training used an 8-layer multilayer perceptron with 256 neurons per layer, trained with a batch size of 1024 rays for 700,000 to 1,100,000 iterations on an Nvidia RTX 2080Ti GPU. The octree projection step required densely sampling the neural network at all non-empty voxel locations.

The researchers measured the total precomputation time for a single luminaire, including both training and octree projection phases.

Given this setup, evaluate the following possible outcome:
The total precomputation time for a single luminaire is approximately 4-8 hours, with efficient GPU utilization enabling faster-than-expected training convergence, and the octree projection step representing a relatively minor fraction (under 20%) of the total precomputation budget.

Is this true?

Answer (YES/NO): NO